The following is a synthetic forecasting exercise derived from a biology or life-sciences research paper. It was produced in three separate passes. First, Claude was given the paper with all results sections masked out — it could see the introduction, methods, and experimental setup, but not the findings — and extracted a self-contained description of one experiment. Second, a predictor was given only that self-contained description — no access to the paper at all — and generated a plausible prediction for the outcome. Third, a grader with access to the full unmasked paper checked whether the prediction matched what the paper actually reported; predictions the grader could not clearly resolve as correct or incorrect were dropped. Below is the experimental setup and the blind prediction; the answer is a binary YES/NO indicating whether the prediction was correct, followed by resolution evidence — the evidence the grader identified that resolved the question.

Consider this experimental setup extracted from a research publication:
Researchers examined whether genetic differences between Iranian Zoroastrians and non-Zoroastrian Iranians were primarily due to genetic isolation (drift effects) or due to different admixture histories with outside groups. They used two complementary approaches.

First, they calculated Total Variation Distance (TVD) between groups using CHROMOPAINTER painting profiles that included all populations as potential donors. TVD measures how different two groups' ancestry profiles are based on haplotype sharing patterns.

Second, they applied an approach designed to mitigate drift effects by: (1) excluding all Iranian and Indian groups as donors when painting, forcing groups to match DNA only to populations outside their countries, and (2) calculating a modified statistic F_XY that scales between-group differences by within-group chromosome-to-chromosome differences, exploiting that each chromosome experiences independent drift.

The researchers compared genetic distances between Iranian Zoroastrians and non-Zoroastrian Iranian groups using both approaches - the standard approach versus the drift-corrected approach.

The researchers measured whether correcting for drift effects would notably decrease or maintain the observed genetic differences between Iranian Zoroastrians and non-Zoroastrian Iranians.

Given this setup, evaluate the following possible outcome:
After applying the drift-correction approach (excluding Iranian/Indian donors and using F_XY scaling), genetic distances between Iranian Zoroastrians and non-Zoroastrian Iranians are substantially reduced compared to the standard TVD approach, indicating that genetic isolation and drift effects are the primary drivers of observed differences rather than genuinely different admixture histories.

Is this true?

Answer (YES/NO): YES